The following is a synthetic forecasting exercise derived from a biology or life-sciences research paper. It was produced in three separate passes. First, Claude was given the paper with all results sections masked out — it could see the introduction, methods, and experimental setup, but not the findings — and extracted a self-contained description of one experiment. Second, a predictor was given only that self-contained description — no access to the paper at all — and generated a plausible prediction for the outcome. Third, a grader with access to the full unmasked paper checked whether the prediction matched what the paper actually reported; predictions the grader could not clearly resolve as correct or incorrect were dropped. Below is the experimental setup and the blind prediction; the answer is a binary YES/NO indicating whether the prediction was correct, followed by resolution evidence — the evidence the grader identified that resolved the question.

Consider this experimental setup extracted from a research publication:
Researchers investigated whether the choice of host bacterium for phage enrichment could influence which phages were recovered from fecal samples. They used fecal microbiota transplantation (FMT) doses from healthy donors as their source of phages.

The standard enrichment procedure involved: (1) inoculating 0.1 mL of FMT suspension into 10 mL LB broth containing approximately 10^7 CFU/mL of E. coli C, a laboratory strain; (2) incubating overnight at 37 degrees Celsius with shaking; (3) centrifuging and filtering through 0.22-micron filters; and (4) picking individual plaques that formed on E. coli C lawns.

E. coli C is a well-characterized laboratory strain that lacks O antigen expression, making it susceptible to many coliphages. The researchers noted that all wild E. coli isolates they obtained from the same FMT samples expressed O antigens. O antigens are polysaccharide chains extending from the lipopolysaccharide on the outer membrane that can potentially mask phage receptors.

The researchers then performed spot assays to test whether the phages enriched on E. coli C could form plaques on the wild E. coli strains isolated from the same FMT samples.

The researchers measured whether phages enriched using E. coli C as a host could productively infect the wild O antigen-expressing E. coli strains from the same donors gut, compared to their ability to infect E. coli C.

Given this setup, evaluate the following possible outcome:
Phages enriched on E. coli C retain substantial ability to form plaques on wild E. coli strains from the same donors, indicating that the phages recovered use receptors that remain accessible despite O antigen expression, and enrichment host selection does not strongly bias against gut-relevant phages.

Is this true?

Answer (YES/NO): NO